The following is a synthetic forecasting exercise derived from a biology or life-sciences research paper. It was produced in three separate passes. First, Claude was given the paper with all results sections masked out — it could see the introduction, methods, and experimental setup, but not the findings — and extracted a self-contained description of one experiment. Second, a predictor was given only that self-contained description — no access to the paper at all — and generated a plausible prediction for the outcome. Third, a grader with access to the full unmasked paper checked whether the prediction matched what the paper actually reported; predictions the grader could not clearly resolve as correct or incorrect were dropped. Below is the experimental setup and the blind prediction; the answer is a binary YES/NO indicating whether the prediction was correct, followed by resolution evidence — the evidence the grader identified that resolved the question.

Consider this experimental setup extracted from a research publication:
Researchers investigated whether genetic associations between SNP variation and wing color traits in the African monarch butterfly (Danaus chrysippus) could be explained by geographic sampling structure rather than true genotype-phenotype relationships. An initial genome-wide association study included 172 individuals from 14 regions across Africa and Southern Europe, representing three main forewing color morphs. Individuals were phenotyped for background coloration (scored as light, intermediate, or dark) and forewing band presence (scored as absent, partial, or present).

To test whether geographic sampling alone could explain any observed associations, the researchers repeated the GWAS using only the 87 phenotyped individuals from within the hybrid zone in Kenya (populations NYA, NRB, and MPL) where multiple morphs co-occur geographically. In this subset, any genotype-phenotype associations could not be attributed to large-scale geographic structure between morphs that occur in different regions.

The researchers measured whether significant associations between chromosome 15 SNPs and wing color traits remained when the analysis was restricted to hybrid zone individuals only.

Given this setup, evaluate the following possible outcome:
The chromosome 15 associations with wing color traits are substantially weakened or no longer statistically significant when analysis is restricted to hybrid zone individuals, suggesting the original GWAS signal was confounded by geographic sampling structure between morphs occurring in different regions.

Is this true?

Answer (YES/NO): NO